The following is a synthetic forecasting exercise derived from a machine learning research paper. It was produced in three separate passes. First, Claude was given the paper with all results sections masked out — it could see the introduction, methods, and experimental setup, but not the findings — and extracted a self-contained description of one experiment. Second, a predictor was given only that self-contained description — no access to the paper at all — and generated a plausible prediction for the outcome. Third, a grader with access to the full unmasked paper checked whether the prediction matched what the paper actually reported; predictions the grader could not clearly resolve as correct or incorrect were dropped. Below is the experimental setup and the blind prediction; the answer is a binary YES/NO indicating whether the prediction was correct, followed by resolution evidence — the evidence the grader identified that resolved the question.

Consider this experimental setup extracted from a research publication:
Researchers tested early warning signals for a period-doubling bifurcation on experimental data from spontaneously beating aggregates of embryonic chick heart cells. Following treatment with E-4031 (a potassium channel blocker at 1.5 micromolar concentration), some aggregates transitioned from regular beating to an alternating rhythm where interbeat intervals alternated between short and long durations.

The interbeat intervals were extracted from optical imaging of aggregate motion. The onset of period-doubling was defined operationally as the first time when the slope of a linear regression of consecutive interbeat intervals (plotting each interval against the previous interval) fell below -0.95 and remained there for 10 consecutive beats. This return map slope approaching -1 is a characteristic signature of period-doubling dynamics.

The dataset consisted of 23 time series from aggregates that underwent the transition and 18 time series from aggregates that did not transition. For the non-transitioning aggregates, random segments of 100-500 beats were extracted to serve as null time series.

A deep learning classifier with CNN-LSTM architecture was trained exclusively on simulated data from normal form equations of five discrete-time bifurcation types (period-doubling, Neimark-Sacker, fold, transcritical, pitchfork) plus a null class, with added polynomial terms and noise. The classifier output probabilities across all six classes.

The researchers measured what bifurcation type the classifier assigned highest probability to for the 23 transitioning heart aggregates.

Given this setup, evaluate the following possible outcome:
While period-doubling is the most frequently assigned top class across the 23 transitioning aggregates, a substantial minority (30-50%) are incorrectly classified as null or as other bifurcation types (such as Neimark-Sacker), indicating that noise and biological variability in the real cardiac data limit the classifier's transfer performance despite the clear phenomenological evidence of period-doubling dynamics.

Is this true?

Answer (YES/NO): NO